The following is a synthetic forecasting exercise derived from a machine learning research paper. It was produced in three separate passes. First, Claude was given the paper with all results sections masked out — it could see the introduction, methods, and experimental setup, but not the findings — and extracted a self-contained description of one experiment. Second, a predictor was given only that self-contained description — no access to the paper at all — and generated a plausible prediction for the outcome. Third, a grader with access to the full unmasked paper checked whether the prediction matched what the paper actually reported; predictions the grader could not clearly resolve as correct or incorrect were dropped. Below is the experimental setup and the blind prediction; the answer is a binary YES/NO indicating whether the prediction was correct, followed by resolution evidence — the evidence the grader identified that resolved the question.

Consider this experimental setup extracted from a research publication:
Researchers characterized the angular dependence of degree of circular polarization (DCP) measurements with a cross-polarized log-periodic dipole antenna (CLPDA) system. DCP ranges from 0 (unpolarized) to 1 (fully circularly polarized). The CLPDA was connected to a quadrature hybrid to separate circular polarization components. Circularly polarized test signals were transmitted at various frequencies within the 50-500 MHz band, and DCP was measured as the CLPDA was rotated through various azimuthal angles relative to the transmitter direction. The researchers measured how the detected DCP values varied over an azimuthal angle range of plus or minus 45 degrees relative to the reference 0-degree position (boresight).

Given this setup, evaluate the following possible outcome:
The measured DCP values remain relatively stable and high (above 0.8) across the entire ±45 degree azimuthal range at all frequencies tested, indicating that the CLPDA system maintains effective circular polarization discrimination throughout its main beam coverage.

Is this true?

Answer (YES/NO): NO